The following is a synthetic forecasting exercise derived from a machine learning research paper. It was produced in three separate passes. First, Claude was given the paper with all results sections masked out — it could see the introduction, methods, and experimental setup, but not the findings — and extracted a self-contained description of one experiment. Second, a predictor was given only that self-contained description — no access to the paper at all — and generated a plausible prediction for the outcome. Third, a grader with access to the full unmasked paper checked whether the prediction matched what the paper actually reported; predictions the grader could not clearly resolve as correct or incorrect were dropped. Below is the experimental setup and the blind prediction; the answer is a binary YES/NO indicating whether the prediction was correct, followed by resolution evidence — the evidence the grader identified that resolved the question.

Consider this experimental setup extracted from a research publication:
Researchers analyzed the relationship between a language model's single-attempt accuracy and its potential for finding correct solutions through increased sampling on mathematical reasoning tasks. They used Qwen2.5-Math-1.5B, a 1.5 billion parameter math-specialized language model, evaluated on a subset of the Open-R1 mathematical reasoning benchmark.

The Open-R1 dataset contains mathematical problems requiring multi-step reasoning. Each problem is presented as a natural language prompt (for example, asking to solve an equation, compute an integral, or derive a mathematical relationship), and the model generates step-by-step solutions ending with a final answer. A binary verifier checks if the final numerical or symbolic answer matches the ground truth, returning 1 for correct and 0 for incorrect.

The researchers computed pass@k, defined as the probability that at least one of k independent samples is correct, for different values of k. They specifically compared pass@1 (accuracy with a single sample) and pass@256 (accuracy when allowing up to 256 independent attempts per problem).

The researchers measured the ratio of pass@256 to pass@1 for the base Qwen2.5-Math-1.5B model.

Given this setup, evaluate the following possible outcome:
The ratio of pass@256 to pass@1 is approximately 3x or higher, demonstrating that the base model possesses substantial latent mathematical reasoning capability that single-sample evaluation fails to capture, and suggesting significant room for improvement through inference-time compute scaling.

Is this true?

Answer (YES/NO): YES